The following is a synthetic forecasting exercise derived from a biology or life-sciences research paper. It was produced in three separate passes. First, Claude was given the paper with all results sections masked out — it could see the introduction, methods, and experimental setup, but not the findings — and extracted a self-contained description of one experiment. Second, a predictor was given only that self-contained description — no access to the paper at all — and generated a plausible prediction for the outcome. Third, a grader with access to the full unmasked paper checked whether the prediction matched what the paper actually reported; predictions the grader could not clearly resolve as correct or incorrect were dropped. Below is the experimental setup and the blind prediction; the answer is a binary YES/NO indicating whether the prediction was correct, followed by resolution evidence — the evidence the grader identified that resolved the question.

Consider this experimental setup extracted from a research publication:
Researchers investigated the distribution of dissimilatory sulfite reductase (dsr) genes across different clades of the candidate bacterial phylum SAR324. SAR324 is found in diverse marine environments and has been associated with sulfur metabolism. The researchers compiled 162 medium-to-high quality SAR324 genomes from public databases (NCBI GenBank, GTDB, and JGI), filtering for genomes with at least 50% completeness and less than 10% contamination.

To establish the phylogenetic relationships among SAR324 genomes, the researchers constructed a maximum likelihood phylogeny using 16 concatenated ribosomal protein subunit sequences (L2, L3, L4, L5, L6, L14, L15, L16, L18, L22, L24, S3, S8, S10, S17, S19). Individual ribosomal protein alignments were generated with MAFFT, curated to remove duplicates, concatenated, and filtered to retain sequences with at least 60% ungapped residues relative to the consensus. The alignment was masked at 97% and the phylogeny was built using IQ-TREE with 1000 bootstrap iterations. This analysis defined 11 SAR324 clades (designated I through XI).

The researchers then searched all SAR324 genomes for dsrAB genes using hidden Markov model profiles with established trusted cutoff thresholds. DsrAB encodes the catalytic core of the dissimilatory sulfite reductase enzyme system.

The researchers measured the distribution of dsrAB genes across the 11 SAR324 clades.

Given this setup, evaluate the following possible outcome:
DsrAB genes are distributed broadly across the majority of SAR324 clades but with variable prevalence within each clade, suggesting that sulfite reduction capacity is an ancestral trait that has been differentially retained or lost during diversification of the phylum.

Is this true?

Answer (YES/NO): NO